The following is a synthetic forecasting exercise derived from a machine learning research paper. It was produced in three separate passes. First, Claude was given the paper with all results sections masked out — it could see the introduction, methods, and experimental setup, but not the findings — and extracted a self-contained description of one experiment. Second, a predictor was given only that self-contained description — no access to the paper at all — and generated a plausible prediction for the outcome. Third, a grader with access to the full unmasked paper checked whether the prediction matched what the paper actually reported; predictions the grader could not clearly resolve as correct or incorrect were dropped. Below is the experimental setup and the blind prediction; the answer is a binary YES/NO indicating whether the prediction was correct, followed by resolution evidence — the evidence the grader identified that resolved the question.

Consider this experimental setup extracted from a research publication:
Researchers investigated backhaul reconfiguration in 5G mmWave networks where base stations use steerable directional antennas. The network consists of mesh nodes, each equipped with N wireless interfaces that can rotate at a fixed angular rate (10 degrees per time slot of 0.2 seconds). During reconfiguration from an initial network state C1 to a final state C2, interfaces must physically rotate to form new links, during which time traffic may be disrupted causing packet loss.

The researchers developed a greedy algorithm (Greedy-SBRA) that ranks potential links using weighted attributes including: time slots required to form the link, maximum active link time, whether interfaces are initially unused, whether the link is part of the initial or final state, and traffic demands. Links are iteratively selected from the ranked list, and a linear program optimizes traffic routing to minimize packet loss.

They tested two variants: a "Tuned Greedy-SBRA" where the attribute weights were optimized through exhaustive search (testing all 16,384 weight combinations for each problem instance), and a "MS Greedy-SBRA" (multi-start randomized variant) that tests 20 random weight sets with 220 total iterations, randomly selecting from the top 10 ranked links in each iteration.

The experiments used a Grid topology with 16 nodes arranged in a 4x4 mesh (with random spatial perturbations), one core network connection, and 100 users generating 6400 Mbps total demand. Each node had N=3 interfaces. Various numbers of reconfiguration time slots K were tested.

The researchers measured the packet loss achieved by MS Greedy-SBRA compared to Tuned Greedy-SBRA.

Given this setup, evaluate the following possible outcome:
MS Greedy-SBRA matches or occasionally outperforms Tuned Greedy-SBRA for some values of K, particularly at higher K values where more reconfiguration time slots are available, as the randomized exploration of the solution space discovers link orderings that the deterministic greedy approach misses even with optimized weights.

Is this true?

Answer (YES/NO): NO